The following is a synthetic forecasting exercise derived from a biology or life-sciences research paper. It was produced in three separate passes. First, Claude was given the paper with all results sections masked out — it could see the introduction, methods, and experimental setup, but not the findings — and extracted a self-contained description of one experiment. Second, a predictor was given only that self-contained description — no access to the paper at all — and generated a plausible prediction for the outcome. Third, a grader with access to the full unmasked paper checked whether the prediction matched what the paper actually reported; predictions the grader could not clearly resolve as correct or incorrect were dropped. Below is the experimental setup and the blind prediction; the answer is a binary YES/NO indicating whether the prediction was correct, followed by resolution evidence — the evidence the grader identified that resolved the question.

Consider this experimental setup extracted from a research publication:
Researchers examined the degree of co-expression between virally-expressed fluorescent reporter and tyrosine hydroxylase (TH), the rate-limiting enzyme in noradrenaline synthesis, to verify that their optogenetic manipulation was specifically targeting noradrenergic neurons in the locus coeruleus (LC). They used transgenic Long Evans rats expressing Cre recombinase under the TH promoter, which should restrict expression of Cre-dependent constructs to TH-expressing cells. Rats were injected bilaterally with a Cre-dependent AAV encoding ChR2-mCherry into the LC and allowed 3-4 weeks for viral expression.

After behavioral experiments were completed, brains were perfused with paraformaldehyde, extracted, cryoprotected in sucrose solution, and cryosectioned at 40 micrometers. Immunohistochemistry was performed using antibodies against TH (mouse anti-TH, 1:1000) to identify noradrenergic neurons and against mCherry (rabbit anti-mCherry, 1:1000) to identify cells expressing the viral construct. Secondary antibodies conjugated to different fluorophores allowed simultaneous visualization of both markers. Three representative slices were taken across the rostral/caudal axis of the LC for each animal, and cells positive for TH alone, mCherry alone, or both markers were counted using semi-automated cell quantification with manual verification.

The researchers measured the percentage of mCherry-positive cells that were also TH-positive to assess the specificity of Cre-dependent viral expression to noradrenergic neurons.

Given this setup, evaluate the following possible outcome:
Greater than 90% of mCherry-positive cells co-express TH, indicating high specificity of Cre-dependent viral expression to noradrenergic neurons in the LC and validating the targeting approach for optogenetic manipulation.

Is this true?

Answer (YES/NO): YES